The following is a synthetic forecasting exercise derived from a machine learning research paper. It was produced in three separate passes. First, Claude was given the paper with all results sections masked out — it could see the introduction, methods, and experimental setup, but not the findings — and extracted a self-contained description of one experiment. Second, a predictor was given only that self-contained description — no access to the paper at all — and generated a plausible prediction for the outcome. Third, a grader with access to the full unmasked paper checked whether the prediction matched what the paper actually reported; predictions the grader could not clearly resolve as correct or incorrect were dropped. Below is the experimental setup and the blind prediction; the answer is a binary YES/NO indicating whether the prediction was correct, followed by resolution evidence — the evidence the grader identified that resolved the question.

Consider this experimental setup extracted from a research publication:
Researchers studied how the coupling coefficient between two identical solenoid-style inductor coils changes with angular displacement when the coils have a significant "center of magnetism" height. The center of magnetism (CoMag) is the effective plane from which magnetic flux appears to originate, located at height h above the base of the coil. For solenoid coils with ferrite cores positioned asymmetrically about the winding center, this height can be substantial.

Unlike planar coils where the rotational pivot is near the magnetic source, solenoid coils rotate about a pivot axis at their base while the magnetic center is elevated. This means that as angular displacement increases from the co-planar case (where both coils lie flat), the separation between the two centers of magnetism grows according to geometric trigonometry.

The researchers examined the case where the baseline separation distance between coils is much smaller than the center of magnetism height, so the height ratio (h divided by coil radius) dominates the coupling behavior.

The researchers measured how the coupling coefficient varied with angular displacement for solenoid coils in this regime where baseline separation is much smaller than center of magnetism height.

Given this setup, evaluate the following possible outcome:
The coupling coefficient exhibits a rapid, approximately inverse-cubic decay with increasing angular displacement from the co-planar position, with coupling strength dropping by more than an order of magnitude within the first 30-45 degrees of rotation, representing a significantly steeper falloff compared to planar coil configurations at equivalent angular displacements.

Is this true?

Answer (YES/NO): NO